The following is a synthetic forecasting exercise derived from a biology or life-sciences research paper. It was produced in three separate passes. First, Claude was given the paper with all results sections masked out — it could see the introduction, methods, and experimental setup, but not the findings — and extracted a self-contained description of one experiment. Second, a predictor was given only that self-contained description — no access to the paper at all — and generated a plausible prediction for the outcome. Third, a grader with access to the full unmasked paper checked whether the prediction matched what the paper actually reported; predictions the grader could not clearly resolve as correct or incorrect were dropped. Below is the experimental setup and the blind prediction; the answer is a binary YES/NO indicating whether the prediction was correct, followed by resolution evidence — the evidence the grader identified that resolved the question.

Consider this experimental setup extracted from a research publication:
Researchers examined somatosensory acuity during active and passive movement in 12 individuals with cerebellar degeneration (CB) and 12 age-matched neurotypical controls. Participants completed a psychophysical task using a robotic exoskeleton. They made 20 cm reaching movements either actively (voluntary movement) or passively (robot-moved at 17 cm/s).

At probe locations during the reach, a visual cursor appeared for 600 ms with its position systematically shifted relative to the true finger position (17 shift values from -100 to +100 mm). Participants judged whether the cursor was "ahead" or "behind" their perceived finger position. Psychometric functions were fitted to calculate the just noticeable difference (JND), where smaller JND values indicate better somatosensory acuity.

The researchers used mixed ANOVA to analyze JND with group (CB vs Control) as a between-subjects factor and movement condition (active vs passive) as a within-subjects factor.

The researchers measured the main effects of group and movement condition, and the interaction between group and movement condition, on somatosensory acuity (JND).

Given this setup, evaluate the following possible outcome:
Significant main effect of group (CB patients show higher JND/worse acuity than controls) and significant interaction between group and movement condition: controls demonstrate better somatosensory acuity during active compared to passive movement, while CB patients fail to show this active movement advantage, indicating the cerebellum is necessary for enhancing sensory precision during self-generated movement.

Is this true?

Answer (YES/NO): NO